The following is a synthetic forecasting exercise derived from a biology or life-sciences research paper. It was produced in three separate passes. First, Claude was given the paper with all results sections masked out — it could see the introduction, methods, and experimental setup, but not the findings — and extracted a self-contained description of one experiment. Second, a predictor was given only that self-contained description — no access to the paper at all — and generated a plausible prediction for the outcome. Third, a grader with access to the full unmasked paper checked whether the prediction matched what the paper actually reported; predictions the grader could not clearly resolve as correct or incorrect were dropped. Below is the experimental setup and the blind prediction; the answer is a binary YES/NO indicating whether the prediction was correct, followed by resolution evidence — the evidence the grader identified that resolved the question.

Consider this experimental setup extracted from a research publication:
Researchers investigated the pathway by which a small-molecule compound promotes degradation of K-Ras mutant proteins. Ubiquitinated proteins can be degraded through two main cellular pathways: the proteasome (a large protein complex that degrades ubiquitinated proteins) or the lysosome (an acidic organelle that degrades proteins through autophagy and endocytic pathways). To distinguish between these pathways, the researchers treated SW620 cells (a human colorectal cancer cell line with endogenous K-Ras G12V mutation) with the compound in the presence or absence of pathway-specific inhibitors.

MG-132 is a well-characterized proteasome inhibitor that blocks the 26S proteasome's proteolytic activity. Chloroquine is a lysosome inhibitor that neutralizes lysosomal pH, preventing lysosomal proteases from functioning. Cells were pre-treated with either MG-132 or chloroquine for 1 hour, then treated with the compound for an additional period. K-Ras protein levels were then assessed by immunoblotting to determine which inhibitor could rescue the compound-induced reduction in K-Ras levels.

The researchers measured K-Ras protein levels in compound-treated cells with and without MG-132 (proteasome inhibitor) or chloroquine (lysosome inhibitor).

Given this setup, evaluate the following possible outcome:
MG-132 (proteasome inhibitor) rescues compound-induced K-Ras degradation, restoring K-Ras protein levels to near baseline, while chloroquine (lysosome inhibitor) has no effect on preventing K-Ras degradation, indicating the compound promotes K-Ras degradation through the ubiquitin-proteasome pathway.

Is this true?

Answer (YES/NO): NO